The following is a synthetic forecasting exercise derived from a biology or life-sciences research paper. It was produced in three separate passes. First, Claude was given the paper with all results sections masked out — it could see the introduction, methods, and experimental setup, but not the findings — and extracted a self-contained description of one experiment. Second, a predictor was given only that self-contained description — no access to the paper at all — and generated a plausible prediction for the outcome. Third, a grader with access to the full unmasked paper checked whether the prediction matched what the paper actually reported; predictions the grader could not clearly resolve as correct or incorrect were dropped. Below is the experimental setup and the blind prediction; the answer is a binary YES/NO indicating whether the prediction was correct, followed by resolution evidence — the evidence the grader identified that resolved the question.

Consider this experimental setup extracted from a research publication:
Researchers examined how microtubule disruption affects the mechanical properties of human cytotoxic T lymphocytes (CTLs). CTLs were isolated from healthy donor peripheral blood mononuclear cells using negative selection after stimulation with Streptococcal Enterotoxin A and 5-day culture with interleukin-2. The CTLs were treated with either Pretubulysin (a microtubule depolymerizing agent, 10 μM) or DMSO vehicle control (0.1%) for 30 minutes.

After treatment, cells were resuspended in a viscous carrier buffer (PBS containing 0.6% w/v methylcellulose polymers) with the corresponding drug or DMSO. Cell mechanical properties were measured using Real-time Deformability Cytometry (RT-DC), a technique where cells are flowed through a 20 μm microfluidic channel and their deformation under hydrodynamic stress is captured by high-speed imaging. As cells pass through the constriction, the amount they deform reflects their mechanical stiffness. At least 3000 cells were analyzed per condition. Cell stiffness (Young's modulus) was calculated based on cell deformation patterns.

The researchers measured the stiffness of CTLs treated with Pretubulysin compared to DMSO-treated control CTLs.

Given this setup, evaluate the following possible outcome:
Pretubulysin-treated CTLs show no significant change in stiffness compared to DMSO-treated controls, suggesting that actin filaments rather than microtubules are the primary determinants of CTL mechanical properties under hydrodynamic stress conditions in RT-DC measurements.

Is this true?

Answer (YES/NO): NO